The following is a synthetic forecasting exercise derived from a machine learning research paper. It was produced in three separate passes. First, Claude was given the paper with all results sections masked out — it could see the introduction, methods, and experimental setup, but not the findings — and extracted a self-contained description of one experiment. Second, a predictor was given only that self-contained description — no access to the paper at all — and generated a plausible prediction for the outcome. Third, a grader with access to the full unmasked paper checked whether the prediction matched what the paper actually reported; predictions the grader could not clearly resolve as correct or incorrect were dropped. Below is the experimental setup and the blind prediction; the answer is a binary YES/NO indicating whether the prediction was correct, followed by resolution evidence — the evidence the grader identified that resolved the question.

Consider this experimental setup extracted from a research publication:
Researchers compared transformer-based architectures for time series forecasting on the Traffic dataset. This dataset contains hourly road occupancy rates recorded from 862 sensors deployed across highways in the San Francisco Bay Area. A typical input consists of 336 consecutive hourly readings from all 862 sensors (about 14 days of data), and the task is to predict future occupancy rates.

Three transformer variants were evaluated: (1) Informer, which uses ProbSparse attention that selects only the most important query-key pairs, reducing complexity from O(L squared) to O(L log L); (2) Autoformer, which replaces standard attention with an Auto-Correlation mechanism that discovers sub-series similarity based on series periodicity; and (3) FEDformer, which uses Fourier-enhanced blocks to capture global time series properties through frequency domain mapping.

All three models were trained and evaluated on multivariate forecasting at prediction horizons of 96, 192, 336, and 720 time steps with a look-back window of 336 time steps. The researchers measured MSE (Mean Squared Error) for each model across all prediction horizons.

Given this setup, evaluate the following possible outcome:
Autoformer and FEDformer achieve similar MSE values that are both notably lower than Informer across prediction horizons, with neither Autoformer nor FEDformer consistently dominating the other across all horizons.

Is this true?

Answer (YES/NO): NO